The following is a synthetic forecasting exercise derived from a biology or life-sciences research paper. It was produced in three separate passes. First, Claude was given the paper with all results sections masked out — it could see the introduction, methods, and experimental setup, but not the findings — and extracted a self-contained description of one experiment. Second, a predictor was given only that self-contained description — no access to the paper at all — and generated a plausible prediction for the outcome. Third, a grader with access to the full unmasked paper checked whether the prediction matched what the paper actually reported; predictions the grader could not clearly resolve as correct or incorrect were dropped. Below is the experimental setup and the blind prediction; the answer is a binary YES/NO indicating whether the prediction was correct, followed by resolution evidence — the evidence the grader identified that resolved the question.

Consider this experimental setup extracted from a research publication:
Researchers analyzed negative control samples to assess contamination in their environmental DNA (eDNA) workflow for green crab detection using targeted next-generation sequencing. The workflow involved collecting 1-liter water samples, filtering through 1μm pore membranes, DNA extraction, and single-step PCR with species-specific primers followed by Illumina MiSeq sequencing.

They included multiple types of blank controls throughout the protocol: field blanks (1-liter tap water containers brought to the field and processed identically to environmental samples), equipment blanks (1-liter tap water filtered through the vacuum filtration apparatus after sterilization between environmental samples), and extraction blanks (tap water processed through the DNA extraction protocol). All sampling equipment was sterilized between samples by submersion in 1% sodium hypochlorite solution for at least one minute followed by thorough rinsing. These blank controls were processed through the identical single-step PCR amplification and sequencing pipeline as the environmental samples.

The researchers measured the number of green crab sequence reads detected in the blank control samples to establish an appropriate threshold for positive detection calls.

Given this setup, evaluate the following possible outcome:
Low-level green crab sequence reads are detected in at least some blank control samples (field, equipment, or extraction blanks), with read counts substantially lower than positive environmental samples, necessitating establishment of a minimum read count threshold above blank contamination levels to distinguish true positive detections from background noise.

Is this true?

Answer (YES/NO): YES